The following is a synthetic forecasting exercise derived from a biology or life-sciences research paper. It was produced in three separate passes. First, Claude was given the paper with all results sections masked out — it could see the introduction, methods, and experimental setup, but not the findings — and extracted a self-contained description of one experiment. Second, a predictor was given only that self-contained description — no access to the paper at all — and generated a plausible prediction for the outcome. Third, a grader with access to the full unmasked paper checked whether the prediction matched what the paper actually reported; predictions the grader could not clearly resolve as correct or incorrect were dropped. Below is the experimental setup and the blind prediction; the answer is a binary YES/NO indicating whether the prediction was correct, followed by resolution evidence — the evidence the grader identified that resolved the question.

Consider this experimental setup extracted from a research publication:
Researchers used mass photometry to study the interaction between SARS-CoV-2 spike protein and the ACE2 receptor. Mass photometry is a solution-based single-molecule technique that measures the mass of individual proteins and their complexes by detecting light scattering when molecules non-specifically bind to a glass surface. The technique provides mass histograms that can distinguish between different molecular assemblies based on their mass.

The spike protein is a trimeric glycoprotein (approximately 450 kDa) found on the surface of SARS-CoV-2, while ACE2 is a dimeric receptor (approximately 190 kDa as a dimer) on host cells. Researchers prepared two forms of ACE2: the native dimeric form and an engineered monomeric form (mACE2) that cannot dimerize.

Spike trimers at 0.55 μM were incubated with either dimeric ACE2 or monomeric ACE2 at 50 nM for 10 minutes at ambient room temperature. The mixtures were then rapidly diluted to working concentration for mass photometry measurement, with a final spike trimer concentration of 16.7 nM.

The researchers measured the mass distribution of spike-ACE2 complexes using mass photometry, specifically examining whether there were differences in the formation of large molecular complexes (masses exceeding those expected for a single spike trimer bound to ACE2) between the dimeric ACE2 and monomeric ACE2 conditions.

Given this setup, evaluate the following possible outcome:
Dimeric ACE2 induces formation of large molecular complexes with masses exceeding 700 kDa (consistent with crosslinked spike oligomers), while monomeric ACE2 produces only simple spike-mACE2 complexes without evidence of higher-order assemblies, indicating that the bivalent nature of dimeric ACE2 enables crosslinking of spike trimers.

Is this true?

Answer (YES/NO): YES